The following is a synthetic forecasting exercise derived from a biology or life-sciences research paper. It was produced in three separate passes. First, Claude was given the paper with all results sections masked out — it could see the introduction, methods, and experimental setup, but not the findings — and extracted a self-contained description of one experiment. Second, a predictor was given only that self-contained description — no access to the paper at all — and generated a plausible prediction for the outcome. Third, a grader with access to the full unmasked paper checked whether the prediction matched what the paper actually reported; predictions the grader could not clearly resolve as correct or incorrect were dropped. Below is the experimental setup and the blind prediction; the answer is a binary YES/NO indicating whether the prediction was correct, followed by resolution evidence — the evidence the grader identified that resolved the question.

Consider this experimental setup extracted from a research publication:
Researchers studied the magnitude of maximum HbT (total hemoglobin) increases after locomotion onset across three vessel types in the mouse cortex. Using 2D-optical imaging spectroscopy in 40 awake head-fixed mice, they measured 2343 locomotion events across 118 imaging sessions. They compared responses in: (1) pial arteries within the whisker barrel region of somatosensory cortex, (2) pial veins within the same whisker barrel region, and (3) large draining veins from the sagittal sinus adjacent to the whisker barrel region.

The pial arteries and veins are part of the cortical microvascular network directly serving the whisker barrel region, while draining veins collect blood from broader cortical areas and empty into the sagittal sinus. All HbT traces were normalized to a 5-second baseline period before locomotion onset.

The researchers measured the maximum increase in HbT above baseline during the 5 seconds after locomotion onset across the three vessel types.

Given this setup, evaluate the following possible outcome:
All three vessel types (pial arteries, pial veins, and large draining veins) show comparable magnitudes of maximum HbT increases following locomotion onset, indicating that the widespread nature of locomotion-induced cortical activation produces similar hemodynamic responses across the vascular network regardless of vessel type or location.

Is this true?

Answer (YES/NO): NO